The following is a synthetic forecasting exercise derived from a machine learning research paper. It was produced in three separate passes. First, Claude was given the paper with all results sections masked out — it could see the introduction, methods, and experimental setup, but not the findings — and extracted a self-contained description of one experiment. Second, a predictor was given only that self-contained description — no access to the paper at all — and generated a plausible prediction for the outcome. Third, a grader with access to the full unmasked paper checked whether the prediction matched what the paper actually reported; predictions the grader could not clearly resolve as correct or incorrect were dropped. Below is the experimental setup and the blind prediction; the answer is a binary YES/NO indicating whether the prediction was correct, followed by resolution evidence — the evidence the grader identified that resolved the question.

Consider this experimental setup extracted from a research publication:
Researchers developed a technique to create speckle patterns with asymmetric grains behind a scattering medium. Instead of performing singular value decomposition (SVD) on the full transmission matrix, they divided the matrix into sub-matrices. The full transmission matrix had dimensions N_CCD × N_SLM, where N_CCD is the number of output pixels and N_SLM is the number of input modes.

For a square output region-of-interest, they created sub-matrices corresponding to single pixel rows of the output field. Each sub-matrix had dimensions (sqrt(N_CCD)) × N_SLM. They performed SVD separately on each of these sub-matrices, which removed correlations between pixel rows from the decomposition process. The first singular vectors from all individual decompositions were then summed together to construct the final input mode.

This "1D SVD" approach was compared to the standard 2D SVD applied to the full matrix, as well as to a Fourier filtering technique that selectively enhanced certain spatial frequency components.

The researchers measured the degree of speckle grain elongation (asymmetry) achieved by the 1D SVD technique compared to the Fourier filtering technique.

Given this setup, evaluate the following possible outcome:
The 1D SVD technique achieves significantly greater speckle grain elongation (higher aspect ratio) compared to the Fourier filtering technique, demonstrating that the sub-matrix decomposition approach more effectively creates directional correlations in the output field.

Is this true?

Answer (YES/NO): YES